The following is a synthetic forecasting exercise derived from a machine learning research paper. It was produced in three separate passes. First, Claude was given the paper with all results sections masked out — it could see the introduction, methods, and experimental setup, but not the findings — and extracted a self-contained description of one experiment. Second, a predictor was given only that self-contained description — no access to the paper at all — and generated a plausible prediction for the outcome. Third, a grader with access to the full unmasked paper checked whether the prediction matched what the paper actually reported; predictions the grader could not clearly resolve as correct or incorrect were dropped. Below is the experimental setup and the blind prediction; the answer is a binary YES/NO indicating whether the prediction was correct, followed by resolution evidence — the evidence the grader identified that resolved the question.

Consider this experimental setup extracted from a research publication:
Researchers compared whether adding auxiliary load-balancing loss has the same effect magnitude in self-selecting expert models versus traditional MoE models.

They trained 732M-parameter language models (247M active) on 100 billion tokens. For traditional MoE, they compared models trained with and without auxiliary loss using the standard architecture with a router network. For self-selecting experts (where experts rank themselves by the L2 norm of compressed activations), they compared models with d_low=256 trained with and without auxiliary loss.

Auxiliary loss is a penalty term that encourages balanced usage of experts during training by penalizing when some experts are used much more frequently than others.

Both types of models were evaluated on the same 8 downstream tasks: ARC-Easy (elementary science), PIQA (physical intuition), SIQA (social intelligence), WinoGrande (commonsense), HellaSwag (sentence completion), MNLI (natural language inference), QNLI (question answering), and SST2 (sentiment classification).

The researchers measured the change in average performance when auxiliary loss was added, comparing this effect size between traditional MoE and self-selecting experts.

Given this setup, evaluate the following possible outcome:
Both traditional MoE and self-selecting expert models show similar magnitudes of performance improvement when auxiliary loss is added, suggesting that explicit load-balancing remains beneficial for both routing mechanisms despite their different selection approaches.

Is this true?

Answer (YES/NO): YES